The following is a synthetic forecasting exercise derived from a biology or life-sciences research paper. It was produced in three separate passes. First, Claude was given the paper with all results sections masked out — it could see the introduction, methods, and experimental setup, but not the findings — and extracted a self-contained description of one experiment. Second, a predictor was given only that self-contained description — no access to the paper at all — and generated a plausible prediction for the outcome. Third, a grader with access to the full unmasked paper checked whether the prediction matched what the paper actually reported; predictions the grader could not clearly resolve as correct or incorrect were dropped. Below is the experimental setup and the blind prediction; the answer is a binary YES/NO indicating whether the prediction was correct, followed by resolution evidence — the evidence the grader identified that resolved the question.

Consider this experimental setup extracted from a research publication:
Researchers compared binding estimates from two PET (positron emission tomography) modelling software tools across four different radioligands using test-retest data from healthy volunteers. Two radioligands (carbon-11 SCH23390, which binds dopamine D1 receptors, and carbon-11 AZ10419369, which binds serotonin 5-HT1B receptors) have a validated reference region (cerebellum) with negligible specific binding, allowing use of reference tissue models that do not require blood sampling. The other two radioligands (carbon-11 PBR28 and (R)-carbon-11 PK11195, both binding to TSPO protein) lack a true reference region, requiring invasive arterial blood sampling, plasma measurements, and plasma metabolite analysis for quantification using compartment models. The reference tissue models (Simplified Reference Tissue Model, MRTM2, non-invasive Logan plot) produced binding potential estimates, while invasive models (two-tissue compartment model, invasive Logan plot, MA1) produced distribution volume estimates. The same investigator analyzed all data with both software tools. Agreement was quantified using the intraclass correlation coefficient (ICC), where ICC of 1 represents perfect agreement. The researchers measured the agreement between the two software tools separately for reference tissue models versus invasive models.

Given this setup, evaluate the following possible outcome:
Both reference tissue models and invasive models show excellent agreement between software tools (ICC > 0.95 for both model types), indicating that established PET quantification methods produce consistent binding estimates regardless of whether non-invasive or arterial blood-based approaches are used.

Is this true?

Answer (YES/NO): NO